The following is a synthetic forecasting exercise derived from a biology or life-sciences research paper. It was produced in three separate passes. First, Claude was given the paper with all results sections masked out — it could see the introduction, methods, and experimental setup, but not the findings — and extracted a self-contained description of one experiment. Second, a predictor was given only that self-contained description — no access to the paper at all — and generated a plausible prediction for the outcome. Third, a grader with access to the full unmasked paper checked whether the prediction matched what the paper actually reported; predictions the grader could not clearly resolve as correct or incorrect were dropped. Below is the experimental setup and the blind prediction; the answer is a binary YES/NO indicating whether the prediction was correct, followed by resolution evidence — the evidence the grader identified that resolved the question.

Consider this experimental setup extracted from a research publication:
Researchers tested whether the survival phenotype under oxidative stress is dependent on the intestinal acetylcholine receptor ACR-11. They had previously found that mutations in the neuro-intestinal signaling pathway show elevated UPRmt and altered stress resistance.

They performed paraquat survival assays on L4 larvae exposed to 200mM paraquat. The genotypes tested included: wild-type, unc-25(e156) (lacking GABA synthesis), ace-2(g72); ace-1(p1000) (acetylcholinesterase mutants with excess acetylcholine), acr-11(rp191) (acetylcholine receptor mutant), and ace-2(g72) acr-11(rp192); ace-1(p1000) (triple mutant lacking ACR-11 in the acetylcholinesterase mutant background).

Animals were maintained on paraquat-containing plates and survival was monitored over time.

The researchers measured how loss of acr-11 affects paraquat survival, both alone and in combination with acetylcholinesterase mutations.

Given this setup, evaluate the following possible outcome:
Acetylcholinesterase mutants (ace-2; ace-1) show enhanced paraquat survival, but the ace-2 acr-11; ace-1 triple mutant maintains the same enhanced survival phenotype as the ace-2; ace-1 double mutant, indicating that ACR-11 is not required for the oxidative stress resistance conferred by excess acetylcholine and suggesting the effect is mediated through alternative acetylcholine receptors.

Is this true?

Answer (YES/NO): NO